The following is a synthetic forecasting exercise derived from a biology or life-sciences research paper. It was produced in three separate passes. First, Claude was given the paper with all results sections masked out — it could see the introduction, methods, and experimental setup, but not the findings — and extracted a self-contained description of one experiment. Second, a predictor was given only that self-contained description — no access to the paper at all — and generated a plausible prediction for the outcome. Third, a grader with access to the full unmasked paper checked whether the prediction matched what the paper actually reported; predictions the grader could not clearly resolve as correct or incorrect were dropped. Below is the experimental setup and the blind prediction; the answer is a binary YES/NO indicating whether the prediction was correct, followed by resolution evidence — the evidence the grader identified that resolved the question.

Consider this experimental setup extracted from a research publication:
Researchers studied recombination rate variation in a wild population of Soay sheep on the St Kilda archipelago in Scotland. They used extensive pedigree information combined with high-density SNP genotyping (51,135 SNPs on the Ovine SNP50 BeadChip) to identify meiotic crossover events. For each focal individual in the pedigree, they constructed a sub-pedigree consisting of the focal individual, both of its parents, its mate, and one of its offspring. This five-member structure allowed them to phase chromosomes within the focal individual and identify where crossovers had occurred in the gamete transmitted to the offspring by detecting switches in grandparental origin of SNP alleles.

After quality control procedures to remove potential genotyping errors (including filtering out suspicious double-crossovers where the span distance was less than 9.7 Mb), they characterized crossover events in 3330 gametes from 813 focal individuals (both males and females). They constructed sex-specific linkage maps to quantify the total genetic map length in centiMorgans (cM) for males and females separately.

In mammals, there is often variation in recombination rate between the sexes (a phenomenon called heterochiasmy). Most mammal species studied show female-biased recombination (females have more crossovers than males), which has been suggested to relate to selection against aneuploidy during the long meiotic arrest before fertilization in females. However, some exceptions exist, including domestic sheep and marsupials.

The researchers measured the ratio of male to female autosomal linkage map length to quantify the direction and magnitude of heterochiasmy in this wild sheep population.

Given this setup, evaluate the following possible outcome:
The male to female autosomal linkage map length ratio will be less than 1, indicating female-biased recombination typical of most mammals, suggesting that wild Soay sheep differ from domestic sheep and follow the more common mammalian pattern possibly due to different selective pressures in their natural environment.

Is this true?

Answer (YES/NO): NO